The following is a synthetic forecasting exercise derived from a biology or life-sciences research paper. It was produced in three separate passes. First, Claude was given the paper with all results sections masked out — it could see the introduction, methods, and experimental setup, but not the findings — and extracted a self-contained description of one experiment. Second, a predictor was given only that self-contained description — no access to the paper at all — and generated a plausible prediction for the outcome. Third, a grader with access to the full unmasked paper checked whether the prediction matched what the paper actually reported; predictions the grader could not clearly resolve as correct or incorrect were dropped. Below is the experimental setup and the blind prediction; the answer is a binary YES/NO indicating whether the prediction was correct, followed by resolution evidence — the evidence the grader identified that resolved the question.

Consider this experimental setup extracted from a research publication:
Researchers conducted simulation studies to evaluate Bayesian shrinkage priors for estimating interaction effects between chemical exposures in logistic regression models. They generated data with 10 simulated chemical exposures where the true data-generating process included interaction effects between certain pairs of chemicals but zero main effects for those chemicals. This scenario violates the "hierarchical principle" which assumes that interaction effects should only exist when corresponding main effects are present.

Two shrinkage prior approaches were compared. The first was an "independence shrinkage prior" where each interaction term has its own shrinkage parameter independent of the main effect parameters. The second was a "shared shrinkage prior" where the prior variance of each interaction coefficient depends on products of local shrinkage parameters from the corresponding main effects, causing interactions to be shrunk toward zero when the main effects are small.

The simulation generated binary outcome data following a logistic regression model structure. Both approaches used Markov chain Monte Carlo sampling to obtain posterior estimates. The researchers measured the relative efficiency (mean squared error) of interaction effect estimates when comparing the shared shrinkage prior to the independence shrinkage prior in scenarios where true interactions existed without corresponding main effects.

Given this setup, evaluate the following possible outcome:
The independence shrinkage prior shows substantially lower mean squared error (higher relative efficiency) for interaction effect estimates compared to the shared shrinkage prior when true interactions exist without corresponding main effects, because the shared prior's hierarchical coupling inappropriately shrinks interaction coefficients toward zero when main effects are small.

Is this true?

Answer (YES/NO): NO